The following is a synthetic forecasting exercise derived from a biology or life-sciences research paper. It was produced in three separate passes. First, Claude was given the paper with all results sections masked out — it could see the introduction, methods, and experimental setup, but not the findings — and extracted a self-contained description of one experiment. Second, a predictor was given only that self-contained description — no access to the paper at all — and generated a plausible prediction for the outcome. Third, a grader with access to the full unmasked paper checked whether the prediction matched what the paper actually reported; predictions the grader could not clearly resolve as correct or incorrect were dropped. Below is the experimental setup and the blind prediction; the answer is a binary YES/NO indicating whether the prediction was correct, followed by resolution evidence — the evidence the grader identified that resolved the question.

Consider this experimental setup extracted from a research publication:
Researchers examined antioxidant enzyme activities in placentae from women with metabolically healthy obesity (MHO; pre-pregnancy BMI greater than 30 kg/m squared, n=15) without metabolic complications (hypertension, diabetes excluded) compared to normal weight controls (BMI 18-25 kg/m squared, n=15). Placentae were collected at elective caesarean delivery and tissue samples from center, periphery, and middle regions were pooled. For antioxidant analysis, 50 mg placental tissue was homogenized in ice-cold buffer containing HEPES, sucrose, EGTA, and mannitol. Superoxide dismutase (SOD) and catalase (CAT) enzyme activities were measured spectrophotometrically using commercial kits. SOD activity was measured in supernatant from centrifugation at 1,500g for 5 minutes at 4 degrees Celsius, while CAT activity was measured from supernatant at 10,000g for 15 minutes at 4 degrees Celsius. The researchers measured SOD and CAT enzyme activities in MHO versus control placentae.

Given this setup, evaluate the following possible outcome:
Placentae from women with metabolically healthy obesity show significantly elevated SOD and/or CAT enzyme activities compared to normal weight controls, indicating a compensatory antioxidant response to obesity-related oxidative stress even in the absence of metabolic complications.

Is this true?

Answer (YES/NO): NO